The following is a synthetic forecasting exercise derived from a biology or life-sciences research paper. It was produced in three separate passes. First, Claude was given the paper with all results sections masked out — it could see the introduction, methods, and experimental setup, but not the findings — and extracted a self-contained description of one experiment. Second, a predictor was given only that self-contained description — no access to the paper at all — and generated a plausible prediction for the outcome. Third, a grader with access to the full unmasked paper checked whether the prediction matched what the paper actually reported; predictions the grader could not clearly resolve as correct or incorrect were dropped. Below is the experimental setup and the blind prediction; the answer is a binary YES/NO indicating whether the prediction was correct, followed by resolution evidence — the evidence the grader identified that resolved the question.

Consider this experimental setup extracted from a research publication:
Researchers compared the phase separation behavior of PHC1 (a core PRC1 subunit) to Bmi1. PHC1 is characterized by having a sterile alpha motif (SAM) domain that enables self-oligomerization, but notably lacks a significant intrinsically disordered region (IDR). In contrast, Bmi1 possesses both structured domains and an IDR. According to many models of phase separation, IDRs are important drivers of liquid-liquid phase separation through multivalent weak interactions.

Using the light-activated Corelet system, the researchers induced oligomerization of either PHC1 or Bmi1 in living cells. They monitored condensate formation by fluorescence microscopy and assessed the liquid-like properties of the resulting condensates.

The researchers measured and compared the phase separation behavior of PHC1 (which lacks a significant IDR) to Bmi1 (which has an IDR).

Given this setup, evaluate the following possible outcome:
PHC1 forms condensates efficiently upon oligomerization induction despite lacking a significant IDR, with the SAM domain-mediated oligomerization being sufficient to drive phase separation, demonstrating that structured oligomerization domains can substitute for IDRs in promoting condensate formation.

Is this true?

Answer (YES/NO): YES